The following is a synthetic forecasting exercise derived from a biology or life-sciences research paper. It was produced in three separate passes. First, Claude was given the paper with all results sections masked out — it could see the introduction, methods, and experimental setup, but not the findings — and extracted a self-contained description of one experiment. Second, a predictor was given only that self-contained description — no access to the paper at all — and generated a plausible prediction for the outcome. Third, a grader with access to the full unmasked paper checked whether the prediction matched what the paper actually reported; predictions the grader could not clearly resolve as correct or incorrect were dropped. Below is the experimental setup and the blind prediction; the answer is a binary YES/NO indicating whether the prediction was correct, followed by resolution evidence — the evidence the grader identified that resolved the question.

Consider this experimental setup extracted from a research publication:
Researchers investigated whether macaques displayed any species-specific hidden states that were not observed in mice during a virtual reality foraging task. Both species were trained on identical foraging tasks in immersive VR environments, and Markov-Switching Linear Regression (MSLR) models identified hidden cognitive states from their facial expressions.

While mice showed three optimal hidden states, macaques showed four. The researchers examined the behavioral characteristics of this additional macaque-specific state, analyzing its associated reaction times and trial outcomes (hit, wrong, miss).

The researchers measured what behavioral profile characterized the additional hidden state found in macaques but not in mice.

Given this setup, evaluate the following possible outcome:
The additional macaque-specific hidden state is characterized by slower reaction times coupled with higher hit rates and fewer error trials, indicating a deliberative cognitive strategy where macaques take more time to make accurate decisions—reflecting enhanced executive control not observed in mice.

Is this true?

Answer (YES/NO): NO